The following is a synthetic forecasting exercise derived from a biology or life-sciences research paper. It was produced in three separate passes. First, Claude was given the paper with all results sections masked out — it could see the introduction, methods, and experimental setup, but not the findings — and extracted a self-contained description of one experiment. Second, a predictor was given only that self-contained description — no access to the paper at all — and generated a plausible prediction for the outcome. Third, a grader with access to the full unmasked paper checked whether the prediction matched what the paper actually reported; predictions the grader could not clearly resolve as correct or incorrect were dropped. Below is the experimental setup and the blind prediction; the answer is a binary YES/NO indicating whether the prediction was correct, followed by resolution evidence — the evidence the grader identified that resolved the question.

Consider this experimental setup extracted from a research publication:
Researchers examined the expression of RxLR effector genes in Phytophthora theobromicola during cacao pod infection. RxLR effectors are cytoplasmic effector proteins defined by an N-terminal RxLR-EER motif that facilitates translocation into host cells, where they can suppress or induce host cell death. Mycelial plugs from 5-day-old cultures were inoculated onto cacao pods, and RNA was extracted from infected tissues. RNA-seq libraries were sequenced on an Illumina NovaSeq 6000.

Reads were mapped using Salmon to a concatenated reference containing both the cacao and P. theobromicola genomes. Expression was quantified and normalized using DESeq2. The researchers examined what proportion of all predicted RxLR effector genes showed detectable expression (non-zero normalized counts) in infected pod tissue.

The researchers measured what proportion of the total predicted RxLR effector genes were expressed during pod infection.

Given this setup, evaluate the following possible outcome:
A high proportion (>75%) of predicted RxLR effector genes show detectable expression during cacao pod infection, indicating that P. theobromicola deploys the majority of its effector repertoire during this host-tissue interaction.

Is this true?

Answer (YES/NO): NO